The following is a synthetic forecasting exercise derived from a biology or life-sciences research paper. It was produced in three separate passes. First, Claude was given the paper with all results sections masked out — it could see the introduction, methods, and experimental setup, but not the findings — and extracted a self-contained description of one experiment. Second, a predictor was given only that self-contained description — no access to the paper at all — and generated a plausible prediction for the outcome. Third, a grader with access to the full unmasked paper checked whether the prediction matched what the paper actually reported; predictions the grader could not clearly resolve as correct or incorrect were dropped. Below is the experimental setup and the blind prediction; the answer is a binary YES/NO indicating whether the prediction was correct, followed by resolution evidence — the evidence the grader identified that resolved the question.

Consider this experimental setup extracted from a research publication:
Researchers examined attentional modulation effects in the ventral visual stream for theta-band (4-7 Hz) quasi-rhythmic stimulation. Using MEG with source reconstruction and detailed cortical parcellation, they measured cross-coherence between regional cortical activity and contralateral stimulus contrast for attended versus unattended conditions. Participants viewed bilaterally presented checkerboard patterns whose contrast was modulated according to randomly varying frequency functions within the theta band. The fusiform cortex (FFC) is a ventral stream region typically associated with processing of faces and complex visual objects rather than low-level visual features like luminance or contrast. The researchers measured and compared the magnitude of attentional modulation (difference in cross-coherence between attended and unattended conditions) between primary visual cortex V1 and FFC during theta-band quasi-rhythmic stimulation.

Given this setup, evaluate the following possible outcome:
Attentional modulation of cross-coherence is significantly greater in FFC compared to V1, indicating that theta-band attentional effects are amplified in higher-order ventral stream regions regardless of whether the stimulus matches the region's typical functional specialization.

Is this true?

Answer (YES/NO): NO